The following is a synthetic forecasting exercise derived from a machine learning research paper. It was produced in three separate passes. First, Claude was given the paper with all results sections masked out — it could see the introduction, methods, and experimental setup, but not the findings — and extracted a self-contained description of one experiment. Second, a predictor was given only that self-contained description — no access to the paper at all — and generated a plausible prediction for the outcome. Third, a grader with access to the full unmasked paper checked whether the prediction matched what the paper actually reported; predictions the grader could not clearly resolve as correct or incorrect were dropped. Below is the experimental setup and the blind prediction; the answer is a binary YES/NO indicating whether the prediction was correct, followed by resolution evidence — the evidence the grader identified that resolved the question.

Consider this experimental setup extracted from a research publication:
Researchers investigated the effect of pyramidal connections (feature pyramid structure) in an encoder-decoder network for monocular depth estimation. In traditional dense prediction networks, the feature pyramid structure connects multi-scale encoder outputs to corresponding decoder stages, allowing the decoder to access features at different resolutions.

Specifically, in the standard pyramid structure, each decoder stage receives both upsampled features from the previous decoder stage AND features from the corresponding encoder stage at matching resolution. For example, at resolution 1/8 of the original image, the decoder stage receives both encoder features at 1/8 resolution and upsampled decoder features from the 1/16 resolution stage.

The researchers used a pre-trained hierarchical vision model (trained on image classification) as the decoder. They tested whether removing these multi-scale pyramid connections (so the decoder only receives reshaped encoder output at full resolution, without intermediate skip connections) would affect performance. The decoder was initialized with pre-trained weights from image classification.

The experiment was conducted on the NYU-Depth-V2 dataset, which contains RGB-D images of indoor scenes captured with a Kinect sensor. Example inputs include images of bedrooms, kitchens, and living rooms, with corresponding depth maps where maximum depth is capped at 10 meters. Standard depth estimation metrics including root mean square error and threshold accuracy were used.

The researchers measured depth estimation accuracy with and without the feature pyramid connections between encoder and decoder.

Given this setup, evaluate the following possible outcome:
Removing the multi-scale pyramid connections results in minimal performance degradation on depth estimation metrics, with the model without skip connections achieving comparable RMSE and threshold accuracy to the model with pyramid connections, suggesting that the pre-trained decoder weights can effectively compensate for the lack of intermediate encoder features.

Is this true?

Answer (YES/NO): NO